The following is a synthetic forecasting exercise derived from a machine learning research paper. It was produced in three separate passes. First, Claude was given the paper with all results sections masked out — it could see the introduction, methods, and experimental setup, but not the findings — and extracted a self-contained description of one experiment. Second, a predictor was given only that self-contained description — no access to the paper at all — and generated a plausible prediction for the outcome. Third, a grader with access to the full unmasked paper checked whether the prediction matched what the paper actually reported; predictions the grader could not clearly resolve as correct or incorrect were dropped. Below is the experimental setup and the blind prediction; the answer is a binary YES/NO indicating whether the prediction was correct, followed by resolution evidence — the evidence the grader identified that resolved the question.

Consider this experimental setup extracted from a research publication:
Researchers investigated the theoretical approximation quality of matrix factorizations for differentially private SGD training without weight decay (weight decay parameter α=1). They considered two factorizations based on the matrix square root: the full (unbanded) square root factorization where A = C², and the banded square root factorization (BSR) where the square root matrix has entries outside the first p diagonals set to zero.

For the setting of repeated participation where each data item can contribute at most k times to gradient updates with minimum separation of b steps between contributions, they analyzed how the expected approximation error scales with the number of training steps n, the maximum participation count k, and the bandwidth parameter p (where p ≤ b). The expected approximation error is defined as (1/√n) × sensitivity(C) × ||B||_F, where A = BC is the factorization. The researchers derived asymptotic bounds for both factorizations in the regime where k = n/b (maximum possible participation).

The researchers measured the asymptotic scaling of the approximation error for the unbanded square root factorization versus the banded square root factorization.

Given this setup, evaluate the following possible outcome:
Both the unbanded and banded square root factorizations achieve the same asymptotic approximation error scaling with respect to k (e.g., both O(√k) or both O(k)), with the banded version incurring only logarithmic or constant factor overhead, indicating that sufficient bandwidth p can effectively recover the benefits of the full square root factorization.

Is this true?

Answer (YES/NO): NO